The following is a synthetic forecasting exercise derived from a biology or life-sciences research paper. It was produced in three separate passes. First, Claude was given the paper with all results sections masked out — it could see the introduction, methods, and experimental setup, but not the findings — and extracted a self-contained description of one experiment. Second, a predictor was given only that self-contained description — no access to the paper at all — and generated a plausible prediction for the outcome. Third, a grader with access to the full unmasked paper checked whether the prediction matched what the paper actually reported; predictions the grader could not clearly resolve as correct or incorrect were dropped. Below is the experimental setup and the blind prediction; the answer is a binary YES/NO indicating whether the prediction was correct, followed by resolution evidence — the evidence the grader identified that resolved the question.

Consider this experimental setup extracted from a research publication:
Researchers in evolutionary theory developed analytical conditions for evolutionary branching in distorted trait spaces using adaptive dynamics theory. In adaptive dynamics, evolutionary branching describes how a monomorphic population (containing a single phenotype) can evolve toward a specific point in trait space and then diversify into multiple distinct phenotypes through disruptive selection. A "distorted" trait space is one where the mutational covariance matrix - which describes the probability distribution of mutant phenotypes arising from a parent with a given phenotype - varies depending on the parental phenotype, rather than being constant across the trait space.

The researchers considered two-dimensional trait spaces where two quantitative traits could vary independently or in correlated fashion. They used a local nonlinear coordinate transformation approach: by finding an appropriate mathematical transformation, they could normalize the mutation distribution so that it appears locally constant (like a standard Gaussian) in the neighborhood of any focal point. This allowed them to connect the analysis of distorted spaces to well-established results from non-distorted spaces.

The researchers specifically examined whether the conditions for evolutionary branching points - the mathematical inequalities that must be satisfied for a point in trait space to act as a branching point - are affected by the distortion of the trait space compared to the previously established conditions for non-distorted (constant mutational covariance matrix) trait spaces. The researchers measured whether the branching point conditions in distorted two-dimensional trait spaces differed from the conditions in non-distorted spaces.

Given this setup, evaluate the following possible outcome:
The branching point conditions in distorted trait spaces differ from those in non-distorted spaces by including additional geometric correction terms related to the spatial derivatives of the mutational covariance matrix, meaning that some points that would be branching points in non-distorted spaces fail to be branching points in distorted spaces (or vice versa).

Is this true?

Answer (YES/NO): NO